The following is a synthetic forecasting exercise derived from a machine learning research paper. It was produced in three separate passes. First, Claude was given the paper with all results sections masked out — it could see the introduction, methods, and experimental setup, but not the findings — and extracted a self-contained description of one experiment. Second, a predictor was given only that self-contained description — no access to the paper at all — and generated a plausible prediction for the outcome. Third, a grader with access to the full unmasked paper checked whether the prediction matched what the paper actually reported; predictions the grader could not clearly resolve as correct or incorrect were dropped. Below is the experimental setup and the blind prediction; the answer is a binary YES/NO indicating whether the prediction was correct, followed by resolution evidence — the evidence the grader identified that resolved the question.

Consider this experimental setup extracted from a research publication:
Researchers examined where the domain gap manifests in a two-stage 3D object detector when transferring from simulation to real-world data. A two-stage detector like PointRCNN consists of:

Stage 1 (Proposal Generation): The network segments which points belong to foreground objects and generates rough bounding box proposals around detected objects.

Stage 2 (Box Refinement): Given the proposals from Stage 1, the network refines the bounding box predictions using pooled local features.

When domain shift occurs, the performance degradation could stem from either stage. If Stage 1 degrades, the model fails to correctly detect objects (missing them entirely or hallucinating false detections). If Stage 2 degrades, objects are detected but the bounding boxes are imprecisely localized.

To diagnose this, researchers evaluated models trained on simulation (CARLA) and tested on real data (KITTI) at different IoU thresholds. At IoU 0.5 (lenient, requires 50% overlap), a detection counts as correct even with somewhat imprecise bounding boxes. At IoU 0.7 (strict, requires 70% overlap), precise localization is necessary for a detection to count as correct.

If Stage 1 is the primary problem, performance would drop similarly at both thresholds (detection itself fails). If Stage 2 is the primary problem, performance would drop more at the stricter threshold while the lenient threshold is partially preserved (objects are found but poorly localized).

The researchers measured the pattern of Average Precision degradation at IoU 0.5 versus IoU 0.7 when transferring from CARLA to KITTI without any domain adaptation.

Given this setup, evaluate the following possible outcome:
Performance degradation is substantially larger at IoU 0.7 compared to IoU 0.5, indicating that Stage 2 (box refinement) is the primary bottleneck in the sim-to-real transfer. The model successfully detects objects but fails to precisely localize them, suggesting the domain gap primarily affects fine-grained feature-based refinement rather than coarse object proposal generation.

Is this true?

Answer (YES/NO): YES